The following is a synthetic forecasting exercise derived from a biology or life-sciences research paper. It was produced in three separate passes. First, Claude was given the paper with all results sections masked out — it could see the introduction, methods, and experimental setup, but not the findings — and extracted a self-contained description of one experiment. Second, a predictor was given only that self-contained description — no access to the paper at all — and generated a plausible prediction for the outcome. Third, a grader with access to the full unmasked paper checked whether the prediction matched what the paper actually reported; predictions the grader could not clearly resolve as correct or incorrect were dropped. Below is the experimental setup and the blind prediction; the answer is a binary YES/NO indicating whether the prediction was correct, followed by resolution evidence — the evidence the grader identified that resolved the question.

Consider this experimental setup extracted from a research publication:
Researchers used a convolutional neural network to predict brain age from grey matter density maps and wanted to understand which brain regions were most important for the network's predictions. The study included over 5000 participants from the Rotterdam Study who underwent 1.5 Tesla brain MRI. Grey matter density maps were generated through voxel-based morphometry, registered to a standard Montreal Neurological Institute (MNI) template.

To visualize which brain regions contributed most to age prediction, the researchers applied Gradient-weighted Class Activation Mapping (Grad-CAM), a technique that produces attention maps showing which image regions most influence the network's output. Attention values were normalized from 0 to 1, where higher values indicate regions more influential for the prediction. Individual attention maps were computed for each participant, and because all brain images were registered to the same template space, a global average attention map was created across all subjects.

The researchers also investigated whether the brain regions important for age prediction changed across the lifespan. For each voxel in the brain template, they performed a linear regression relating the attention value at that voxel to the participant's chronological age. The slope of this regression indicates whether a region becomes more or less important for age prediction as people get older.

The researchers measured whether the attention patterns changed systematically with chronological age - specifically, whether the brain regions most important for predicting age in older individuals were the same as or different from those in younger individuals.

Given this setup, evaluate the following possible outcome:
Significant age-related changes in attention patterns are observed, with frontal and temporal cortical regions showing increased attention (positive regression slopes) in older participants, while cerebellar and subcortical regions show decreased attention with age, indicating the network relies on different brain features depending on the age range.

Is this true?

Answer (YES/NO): NO